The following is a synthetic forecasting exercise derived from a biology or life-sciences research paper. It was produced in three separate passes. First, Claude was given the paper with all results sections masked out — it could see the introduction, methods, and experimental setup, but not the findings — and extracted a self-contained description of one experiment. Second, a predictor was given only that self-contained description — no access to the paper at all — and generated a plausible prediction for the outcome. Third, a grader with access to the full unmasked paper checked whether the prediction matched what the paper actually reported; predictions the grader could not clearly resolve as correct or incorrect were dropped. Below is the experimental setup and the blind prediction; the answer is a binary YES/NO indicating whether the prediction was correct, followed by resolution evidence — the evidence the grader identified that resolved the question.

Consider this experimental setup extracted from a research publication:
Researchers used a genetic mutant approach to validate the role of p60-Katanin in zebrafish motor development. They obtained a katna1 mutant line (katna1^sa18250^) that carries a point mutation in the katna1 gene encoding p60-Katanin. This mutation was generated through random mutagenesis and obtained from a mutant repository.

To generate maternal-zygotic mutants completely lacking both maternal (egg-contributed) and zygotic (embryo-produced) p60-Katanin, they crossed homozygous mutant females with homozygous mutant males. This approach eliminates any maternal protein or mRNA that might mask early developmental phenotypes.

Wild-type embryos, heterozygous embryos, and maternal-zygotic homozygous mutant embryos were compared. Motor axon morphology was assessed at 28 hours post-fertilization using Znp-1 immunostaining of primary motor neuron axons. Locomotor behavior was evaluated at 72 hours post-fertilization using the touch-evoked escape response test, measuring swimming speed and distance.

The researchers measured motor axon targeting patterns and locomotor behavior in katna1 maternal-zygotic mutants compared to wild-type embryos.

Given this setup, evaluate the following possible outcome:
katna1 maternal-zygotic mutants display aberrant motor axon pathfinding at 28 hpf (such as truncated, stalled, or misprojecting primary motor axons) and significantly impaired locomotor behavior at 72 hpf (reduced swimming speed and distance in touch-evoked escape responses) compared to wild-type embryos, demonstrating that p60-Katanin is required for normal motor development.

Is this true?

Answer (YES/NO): NO